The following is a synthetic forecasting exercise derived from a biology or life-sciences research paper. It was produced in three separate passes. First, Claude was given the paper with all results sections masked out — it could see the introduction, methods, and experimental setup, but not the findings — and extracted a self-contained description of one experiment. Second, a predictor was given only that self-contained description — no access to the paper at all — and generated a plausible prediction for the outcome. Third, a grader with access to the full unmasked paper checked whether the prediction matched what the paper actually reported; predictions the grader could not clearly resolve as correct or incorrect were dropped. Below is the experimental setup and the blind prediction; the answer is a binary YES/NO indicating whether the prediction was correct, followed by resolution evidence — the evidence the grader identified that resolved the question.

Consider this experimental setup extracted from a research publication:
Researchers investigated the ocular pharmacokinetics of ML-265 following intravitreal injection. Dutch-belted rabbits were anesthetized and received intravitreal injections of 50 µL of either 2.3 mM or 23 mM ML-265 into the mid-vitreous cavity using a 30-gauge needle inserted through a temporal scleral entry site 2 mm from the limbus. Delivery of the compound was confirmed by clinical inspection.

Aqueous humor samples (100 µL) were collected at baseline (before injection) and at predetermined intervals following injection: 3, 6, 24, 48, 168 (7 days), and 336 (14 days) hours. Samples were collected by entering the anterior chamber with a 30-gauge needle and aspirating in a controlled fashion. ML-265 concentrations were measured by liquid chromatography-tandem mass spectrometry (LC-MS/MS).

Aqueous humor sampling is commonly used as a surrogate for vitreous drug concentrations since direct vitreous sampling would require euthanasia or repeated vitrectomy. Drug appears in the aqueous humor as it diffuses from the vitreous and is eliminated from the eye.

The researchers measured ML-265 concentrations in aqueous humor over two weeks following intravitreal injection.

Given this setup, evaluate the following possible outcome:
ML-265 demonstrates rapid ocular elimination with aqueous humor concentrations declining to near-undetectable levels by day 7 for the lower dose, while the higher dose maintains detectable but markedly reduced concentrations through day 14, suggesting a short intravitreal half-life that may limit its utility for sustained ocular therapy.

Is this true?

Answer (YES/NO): NO